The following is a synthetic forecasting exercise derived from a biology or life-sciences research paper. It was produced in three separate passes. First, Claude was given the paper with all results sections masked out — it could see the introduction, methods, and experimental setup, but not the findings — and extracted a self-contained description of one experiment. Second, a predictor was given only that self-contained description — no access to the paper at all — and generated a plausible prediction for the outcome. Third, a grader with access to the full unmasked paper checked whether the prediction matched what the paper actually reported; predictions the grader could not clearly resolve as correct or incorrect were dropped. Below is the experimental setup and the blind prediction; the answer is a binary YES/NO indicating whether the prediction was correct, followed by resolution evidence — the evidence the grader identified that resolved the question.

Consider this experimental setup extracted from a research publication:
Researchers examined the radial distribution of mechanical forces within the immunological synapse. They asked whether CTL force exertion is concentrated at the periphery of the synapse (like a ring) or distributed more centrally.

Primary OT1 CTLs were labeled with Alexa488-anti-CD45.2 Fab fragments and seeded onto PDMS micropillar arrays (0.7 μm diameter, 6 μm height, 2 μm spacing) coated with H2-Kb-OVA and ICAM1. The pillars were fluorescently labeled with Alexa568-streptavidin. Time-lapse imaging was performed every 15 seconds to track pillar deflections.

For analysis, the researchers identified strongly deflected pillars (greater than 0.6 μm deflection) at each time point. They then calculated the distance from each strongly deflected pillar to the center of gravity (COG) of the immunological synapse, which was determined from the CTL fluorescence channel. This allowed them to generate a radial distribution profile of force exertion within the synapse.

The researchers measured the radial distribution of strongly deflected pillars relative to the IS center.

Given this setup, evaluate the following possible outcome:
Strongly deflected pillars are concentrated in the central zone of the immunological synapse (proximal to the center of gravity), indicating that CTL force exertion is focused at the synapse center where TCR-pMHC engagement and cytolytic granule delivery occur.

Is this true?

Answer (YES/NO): NO